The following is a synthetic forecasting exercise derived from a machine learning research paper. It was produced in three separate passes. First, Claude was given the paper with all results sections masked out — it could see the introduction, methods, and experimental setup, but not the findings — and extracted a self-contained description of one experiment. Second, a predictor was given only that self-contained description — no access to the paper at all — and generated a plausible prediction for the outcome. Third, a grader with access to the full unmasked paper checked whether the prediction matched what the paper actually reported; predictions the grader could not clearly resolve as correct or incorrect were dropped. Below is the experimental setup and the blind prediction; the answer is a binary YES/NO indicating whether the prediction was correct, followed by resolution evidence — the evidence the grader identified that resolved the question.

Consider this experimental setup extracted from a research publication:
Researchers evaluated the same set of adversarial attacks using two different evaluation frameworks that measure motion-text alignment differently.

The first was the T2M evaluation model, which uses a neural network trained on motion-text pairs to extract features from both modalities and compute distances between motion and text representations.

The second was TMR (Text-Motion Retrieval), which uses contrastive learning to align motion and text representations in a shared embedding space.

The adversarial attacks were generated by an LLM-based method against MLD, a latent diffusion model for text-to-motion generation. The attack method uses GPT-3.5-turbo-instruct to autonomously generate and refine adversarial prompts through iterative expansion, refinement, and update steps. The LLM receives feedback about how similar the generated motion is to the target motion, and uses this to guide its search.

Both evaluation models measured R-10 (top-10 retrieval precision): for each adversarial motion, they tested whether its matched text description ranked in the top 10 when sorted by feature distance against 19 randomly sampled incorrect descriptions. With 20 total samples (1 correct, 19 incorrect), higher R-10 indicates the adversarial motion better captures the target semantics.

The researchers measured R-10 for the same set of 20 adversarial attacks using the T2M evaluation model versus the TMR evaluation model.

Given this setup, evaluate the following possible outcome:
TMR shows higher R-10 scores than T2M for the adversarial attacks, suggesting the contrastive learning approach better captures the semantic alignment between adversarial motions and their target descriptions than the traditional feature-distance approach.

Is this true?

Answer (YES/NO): NO